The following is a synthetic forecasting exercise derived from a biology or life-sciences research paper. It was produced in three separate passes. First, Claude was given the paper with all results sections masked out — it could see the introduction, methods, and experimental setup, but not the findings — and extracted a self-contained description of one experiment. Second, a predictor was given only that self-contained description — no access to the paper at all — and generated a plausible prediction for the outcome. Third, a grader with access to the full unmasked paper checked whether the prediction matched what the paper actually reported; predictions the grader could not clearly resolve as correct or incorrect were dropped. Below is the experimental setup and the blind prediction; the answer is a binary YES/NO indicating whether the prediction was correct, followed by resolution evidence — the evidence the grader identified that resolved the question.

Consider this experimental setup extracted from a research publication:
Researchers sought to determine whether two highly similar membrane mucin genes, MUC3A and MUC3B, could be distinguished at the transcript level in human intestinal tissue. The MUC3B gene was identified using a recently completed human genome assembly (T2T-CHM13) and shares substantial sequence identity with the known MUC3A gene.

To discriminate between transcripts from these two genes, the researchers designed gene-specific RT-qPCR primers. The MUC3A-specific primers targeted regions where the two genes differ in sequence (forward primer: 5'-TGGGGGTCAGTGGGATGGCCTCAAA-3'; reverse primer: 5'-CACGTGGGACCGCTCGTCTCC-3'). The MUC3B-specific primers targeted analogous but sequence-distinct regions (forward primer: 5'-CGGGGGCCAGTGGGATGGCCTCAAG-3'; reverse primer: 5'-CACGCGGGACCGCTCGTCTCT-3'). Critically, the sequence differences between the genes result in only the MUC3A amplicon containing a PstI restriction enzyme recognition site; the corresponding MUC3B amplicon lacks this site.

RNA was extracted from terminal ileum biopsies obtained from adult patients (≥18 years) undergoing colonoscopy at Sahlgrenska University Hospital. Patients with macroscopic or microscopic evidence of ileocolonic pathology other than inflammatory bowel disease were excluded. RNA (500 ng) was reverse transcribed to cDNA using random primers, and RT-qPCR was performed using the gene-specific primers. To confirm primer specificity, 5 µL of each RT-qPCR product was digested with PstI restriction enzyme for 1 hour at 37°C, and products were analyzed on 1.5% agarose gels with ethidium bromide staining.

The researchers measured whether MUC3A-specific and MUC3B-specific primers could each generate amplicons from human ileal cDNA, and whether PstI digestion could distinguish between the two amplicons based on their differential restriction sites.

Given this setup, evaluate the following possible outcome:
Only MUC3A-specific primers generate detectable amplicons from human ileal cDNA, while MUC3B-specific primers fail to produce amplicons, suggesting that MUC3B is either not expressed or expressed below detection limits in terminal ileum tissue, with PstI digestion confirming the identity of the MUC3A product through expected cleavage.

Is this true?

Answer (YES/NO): NO